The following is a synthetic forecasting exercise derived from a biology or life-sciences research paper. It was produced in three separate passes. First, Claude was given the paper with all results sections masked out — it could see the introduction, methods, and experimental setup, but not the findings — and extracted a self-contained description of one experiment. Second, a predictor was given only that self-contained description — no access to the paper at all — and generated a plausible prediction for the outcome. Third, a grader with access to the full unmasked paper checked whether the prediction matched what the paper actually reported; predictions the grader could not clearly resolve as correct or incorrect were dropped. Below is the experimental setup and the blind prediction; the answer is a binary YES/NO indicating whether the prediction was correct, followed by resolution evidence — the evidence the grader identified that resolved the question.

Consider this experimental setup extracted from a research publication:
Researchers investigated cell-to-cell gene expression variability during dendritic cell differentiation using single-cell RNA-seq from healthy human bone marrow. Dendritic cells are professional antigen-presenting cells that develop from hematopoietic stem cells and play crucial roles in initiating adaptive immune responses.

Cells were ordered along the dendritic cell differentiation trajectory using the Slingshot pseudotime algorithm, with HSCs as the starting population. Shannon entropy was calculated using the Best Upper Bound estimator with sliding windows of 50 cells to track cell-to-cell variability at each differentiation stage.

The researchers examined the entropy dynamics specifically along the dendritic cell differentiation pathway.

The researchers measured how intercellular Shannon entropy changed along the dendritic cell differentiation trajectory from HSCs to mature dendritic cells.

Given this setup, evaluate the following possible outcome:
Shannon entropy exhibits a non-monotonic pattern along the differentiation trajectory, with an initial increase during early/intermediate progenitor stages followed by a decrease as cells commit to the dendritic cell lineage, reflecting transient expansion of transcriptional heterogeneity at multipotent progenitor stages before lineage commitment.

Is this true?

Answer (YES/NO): YES